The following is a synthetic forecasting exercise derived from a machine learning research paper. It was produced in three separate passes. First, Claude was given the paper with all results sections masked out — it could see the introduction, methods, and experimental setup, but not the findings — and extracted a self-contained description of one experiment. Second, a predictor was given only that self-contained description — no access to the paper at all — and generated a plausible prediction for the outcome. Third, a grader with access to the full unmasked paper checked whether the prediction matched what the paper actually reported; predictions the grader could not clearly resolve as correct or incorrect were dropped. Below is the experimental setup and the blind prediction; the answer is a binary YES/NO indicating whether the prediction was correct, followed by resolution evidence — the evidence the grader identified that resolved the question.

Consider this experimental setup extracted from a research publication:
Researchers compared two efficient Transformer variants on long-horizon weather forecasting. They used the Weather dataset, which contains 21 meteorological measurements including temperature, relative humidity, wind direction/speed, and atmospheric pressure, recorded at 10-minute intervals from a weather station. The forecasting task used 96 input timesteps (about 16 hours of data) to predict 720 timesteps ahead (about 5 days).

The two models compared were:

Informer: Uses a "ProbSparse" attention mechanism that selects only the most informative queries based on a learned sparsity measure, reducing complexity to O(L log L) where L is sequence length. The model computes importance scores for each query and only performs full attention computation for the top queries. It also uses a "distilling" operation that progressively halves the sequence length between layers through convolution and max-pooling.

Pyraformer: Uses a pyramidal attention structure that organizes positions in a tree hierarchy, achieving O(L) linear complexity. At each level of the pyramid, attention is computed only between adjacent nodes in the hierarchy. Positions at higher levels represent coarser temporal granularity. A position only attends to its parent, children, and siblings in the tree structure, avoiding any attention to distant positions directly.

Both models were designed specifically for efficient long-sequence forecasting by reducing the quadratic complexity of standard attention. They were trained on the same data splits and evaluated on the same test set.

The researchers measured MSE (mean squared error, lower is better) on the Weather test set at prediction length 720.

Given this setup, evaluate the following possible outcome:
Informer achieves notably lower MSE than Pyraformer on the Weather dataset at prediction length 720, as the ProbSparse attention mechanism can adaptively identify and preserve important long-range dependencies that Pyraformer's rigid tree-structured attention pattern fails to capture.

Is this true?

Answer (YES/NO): YES